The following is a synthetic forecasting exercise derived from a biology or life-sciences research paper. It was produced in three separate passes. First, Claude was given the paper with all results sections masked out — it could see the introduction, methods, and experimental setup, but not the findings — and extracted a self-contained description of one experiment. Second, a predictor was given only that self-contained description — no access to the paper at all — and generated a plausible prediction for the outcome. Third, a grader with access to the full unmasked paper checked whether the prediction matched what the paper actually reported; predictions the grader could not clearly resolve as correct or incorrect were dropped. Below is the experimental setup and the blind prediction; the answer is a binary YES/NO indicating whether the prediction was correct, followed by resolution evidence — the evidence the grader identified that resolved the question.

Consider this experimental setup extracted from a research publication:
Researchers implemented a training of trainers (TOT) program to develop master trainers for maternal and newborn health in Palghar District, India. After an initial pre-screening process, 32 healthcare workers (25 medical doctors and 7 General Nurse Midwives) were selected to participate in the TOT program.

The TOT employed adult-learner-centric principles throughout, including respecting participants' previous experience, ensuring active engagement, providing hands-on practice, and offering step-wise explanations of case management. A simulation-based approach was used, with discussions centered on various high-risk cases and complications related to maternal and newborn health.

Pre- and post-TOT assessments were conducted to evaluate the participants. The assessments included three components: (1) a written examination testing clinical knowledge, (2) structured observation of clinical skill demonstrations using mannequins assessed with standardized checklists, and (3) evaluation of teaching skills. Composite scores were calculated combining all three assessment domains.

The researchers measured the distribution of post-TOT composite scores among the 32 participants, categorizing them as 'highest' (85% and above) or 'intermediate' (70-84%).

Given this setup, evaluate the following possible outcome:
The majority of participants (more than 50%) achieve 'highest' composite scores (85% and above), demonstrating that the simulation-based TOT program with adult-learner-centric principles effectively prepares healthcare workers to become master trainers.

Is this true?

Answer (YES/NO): YES